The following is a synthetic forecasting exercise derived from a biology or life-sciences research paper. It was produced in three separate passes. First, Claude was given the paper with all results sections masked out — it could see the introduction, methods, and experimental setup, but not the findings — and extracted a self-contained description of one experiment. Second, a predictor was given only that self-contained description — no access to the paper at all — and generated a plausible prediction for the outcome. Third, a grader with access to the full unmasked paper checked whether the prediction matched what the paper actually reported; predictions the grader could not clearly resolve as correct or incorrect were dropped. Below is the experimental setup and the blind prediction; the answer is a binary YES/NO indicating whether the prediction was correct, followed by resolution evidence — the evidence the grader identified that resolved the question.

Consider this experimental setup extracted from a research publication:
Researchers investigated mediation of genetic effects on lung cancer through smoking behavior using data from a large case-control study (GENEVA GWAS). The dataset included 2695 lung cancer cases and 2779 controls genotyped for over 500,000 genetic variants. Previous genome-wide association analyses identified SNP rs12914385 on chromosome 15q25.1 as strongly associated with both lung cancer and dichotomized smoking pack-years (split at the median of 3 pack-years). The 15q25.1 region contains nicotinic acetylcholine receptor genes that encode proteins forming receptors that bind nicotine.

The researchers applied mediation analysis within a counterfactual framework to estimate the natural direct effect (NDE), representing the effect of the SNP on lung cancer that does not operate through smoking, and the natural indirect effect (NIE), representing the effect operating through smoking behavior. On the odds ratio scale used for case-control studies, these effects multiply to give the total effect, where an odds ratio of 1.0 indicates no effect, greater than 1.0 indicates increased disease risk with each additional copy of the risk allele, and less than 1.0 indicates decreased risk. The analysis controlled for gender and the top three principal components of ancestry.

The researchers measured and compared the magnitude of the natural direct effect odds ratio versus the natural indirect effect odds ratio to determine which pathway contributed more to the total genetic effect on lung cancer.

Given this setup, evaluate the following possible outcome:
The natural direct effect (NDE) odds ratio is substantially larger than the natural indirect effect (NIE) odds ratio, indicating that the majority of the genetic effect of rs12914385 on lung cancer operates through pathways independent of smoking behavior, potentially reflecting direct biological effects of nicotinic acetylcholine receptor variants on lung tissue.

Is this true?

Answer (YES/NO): YES